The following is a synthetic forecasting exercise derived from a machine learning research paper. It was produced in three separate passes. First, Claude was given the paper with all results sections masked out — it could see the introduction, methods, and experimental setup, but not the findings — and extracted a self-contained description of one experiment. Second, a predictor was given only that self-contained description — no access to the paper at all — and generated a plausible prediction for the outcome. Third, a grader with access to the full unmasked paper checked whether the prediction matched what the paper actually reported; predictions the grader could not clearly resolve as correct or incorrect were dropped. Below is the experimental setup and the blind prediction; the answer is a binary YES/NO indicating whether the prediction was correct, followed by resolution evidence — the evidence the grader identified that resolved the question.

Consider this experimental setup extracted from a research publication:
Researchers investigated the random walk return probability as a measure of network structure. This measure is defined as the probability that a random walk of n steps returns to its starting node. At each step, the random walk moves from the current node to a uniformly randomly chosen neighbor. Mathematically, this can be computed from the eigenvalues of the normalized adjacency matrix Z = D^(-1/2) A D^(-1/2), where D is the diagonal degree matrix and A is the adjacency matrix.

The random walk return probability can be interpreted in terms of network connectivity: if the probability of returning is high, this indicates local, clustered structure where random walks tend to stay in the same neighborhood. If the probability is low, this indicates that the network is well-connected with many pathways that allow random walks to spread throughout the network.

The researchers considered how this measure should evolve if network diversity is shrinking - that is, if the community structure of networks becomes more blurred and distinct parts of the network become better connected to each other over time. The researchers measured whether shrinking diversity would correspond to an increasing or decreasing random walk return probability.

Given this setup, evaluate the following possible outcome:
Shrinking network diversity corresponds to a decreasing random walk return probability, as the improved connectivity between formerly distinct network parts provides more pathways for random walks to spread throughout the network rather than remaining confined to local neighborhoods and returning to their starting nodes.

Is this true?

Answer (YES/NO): YES